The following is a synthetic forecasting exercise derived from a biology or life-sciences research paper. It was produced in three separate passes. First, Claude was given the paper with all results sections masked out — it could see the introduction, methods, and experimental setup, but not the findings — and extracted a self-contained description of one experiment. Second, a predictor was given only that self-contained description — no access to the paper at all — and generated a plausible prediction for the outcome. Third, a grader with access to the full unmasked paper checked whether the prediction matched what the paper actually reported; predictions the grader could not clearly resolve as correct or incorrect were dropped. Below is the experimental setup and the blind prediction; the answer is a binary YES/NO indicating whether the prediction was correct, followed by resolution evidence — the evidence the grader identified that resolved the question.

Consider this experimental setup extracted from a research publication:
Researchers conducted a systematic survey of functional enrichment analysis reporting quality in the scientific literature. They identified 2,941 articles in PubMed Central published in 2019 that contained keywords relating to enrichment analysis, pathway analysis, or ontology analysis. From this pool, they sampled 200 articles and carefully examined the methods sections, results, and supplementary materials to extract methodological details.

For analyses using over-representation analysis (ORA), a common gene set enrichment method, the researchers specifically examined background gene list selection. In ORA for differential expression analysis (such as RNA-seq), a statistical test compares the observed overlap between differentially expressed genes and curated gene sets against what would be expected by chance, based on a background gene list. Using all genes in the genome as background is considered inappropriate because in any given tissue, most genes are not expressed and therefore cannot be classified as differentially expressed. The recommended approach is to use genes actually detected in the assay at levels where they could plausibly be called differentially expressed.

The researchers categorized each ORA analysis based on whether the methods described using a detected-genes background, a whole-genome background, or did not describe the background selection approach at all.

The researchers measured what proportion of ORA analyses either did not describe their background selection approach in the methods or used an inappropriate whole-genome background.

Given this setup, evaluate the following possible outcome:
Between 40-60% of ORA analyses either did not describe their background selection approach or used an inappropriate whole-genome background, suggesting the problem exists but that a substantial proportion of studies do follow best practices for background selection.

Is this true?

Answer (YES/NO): NO